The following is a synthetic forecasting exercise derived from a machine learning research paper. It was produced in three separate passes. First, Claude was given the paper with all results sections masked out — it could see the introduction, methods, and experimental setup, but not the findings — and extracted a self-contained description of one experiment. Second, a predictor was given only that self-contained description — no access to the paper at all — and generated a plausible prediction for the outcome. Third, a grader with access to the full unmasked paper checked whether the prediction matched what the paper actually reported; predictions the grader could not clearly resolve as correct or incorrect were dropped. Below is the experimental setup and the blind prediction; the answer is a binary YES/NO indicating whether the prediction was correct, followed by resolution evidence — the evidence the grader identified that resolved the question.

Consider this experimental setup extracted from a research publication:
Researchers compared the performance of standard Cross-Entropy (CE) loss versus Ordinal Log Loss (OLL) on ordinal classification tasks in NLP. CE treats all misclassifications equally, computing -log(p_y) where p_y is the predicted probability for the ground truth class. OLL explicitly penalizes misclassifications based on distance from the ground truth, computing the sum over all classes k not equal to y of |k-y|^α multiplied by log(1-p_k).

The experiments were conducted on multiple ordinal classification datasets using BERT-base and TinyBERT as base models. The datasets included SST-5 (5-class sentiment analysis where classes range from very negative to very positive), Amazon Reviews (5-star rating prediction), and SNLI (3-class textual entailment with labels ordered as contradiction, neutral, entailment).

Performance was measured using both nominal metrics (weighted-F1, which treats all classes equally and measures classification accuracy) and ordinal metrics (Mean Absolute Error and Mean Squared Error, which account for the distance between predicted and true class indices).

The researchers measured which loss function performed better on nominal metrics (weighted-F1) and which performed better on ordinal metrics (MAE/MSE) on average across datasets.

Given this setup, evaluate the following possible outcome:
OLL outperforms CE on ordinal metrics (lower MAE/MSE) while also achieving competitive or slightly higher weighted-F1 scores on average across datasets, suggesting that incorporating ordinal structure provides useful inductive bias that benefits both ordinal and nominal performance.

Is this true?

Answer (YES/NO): NO